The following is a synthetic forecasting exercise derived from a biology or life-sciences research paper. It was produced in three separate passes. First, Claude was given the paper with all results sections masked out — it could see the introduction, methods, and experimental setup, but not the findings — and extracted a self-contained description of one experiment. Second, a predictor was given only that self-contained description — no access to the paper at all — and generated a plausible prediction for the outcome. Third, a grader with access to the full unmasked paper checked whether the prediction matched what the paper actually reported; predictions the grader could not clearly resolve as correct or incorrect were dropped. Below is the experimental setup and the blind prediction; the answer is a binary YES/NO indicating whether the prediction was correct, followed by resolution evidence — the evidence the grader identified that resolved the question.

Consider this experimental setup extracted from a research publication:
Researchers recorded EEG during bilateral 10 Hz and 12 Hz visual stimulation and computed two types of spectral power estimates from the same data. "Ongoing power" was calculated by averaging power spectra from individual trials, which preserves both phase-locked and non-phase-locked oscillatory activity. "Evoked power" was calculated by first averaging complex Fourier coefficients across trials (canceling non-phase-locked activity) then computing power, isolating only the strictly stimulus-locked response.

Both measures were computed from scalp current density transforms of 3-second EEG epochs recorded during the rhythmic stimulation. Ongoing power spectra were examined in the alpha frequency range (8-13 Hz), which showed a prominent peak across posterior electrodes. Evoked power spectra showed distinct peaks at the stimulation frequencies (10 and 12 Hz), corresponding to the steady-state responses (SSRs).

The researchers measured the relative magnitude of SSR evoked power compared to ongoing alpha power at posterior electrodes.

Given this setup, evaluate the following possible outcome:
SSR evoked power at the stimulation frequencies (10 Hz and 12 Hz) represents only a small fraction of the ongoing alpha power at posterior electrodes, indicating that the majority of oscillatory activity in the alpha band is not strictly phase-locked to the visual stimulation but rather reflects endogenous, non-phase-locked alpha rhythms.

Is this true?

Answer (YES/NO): YES